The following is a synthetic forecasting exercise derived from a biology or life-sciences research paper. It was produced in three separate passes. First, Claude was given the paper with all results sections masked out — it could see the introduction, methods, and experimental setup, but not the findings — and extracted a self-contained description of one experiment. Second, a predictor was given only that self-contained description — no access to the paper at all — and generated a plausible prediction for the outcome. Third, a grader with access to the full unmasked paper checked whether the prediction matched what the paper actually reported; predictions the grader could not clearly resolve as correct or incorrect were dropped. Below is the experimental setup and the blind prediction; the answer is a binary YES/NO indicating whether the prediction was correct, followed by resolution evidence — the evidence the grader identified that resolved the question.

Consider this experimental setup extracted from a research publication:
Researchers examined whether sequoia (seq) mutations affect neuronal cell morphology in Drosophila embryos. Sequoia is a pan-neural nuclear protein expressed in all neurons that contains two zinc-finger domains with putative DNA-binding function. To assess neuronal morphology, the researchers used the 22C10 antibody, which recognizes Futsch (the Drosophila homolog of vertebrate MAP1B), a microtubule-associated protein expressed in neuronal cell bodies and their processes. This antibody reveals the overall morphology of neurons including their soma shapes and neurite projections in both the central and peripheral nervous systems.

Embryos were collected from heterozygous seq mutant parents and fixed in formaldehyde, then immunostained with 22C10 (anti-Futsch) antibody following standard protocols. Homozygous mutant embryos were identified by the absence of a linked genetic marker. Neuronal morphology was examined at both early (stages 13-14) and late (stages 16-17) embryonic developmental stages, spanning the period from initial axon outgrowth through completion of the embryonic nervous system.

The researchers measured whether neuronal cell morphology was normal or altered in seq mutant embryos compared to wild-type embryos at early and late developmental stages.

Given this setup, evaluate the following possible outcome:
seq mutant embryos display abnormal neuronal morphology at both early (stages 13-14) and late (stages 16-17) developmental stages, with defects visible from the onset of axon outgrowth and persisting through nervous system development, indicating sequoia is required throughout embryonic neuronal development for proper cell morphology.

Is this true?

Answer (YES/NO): YES